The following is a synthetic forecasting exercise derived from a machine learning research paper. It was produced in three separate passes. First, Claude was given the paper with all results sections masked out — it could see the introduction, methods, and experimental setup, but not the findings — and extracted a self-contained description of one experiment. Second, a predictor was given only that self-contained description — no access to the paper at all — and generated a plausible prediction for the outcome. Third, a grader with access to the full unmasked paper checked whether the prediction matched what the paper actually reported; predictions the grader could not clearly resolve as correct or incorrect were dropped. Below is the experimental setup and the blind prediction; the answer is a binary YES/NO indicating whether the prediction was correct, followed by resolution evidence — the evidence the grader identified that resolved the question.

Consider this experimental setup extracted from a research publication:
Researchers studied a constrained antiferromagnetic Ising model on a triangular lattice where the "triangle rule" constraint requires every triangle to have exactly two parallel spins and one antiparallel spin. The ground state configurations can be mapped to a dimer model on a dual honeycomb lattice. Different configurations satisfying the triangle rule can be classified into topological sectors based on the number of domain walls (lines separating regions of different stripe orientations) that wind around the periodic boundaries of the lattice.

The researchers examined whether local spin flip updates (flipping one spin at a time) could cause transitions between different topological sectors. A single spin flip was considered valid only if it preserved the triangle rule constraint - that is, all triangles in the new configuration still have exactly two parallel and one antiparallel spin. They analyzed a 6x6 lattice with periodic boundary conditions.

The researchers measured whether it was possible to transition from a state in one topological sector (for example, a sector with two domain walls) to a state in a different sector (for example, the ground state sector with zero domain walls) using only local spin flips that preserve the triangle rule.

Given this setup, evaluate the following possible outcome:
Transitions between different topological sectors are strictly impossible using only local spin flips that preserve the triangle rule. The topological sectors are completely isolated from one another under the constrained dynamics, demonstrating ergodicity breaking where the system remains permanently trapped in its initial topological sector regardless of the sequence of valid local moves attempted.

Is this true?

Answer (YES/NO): YES